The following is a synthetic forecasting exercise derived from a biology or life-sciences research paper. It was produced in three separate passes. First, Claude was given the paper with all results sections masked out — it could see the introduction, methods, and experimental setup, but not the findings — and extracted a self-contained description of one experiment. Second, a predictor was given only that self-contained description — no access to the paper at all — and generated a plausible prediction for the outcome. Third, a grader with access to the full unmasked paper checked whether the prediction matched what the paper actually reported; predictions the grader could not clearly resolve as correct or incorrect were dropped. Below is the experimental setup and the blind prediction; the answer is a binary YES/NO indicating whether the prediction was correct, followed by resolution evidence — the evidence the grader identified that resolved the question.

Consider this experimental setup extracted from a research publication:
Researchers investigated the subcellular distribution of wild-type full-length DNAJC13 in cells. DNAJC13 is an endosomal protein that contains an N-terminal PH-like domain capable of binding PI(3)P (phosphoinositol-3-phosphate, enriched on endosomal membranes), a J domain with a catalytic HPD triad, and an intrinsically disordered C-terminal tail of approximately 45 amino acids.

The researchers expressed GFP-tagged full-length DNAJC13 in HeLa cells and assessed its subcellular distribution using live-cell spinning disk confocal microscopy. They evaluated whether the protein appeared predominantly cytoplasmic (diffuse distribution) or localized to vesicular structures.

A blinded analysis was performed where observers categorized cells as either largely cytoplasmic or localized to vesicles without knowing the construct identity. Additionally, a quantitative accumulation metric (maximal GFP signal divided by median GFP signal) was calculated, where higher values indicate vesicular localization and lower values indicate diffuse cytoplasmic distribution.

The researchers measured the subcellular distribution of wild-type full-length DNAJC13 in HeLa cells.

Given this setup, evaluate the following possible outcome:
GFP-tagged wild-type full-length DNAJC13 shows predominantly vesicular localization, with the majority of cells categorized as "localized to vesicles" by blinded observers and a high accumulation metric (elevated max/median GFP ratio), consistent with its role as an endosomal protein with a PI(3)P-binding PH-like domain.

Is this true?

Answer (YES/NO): NO